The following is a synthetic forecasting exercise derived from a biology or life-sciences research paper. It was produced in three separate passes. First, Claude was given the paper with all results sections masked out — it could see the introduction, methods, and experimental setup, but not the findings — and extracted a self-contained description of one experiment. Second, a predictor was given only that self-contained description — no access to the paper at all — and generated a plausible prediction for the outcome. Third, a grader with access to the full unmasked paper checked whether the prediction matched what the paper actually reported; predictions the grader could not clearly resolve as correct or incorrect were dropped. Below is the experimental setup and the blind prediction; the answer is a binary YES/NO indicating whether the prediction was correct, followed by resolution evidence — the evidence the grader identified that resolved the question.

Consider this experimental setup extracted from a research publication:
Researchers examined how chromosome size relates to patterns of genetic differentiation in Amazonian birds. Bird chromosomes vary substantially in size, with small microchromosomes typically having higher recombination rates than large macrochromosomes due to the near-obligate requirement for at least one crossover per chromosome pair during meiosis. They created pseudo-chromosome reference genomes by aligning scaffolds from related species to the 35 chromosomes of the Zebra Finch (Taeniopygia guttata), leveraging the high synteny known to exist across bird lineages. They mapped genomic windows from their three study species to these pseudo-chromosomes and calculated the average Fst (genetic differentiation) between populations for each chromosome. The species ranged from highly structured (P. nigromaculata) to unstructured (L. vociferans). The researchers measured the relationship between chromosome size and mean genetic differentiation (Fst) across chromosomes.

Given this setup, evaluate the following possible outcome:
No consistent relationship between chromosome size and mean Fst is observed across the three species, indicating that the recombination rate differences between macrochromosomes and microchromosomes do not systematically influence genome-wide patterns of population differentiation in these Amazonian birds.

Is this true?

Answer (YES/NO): NO